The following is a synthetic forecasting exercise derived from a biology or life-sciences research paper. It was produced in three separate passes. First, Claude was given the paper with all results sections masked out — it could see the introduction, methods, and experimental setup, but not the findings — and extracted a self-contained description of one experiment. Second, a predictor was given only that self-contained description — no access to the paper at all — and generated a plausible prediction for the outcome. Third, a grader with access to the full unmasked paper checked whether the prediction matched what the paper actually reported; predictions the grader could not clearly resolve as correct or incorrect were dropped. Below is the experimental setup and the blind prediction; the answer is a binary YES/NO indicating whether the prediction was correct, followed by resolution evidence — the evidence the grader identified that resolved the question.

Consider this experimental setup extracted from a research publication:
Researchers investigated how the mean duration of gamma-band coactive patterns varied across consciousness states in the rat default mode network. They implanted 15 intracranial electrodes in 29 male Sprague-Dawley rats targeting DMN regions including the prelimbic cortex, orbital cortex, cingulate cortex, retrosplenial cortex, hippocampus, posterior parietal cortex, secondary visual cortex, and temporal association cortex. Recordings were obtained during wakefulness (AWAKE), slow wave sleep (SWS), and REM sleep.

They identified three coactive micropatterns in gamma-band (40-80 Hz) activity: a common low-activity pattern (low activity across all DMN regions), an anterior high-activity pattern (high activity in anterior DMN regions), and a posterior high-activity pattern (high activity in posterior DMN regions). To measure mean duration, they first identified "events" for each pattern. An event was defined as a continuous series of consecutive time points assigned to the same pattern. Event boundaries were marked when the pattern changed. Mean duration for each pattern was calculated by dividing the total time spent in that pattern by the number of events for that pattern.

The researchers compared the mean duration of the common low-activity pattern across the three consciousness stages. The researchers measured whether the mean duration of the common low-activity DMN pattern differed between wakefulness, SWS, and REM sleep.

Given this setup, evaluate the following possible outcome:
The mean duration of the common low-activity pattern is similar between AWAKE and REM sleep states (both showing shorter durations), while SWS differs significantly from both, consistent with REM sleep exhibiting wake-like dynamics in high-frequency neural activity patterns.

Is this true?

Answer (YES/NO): NO